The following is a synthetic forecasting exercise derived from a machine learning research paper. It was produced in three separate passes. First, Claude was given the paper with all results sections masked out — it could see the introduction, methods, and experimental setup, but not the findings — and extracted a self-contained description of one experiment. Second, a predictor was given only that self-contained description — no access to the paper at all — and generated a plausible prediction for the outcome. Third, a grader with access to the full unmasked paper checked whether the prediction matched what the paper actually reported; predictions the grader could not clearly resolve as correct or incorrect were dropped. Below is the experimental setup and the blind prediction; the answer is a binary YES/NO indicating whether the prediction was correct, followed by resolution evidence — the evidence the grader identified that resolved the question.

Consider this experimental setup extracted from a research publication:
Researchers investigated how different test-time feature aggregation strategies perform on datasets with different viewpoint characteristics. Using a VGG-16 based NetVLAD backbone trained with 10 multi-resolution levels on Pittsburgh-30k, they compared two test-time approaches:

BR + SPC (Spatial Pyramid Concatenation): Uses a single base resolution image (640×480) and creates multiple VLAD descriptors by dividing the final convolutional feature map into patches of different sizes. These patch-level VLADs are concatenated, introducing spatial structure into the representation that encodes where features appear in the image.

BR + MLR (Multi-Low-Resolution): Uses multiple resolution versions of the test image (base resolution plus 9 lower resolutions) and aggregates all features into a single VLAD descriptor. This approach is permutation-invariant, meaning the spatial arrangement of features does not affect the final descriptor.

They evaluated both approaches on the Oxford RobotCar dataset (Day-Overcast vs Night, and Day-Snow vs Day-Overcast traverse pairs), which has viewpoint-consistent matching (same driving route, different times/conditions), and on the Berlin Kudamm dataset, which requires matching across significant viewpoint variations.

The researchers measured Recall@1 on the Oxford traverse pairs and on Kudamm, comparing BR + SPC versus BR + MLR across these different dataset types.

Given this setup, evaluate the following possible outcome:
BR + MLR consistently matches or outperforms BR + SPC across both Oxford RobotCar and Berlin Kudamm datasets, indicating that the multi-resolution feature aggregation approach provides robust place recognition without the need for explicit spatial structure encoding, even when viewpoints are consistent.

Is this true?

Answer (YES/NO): NO